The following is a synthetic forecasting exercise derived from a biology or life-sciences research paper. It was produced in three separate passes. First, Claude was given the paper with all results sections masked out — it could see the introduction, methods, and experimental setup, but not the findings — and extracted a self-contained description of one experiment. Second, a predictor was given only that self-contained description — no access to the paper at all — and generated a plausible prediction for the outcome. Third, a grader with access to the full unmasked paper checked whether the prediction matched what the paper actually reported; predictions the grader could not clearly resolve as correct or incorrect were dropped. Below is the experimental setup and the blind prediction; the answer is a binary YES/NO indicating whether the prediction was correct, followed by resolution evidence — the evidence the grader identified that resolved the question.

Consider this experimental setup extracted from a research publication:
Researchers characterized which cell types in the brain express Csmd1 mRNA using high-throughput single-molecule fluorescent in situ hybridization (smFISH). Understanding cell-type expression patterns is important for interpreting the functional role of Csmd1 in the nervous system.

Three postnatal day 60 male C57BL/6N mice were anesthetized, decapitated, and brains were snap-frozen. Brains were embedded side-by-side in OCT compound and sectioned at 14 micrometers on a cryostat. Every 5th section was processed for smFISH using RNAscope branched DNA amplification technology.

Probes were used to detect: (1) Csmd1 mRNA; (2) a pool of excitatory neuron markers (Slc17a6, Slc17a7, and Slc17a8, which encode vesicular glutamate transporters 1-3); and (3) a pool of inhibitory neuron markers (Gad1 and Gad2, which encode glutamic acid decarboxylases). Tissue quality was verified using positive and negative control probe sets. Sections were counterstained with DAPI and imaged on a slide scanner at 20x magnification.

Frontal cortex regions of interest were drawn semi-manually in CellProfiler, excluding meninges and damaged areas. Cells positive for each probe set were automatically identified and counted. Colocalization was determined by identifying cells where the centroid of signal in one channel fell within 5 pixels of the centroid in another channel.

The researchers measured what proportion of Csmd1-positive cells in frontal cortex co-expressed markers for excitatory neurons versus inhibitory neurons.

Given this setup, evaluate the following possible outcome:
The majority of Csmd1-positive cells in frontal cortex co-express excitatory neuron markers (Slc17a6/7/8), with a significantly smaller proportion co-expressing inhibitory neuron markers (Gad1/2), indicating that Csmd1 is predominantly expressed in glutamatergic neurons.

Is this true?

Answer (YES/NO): YES